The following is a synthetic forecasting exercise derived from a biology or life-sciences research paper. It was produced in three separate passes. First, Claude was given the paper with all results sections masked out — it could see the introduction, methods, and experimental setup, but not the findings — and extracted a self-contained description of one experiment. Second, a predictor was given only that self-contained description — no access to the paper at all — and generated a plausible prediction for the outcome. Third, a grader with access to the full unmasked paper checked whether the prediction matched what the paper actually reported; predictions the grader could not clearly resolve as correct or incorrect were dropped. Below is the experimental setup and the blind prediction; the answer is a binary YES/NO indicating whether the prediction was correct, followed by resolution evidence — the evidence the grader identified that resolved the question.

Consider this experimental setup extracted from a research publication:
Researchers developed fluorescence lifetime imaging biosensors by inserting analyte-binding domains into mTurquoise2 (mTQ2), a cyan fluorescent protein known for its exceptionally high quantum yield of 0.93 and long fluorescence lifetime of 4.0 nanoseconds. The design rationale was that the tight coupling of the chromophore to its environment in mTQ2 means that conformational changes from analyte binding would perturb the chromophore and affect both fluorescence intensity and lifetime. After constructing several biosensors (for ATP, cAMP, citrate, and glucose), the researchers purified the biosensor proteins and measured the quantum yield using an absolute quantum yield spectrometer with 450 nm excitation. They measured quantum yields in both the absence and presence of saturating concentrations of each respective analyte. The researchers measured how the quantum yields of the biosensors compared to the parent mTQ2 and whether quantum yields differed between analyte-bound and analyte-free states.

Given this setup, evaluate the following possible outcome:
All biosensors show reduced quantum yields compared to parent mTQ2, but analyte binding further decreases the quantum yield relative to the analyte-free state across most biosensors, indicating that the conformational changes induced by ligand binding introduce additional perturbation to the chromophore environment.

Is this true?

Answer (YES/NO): NO